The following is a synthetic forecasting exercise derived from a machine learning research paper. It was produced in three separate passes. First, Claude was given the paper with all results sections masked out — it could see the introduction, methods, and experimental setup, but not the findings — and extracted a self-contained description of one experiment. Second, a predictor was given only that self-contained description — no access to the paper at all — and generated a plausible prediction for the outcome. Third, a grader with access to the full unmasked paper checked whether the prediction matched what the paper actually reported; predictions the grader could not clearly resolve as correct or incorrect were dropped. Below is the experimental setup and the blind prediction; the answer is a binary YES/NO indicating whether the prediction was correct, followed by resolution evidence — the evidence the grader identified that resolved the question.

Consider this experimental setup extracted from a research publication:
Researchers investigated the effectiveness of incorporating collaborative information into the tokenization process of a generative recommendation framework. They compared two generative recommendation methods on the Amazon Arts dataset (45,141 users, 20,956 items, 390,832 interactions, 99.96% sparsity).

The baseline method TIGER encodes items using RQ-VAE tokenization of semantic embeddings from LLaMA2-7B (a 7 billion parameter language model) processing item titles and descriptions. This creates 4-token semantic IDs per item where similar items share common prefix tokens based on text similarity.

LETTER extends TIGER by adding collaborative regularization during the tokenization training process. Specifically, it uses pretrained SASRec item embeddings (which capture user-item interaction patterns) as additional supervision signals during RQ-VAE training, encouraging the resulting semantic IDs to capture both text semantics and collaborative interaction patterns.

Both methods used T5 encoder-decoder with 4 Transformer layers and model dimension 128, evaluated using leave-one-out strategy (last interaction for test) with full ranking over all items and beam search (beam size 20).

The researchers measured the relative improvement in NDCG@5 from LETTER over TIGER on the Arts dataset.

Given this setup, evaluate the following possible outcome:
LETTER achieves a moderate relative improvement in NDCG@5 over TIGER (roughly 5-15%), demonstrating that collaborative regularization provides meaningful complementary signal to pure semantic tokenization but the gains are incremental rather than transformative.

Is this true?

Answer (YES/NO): YES